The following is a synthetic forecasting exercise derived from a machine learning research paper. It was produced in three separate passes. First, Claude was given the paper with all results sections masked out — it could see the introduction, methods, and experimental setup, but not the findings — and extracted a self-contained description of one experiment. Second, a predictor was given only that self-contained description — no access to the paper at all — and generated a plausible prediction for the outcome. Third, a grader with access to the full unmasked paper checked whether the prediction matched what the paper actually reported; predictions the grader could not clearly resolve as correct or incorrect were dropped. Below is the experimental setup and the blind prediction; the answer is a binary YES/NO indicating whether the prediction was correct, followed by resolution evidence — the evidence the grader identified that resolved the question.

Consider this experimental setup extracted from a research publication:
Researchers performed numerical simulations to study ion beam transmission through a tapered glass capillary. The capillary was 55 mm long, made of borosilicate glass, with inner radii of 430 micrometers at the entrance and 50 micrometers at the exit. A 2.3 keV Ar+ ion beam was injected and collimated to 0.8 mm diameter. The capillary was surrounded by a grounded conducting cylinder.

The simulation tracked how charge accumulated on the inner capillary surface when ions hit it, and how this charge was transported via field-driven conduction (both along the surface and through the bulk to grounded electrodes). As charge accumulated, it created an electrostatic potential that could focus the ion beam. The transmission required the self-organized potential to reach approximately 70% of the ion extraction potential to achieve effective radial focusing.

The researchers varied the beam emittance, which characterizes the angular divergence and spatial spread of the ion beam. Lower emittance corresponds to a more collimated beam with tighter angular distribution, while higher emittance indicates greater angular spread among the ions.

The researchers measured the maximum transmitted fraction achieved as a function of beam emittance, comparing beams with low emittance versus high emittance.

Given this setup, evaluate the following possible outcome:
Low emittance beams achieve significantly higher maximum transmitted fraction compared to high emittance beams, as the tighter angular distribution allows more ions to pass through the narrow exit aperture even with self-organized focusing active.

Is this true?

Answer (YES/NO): YES